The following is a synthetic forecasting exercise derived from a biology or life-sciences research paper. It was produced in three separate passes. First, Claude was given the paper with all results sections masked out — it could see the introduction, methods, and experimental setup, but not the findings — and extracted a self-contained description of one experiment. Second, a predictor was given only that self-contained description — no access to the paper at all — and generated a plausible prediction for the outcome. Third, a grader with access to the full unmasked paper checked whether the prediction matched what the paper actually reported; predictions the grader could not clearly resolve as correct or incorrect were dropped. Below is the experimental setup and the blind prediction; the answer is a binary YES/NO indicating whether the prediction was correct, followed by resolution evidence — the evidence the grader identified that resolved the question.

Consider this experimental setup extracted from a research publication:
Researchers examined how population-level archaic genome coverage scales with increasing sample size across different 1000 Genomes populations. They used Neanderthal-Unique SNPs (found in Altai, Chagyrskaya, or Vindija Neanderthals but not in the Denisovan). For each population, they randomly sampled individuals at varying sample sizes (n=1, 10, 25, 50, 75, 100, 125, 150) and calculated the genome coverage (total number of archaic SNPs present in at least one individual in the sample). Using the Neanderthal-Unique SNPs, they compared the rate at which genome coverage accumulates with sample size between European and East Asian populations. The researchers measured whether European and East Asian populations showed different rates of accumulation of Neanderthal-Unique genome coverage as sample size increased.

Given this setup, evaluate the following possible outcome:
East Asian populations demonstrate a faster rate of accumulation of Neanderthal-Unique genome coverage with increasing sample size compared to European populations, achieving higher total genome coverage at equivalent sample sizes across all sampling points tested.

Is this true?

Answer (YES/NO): NO